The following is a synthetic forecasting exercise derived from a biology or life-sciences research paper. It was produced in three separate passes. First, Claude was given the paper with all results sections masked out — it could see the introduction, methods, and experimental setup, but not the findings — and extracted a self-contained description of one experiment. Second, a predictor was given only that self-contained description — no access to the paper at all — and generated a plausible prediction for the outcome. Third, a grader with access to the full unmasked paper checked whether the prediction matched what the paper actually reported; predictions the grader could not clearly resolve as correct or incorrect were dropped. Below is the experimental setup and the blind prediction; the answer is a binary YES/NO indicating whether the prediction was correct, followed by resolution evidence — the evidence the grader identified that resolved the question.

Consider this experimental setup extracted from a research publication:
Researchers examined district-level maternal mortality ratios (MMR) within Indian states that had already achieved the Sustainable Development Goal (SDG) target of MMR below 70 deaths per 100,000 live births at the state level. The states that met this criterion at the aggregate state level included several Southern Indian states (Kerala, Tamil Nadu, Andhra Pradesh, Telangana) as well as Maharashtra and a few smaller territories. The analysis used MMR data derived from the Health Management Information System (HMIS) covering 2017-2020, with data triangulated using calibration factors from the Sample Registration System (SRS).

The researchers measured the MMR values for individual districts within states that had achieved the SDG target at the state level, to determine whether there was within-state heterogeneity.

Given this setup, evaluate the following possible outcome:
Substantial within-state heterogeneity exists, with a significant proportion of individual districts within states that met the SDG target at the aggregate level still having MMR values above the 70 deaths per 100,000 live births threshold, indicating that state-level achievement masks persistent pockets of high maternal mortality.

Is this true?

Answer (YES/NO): YES